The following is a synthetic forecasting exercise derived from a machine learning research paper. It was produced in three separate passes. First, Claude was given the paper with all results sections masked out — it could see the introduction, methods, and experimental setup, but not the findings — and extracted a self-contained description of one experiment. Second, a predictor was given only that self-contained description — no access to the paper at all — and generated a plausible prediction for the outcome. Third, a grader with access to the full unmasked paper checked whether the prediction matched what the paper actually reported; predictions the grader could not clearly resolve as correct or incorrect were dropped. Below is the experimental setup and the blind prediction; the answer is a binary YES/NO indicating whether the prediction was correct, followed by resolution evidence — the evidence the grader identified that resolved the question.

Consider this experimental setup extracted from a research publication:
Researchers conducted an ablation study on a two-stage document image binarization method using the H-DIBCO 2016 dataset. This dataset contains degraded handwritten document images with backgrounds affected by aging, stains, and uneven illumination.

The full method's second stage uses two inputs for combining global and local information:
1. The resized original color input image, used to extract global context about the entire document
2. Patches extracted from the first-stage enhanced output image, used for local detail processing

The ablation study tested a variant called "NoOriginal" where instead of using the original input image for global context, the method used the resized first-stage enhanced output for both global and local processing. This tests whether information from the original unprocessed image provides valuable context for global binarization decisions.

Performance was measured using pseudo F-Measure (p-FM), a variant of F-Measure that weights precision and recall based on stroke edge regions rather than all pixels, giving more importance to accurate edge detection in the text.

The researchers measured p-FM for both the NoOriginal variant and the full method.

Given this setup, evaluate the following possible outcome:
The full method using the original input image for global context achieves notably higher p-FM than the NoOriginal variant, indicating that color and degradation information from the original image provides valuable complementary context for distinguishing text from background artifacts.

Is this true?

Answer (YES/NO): NO